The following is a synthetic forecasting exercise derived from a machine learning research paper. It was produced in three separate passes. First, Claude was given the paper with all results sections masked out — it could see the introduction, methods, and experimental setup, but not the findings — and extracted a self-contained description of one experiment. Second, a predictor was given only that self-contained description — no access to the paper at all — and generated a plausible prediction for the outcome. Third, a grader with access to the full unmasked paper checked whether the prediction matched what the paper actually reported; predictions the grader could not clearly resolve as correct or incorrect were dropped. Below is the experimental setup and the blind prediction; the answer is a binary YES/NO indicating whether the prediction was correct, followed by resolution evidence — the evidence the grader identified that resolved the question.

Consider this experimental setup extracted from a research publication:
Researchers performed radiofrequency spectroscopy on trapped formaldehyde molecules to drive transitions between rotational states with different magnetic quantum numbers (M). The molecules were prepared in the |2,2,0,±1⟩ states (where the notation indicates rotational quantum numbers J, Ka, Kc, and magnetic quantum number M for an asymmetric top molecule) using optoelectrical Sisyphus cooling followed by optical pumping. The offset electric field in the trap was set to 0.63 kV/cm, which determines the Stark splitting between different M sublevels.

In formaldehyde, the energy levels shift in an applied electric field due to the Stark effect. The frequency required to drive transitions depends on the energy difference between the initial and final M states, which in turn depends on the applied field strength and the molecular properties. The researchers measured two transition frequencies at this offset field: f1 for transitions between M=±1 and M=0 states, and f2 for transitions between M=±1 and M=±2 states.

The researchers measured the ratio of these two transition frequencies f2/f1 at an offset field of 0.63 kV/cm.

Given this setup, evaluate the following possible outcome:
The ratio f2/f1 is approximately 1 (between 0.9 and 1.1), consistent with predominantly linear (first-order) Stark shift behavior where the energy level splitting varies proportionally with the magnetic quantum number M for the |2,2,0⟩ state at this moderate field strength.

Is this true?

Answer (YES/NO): NO